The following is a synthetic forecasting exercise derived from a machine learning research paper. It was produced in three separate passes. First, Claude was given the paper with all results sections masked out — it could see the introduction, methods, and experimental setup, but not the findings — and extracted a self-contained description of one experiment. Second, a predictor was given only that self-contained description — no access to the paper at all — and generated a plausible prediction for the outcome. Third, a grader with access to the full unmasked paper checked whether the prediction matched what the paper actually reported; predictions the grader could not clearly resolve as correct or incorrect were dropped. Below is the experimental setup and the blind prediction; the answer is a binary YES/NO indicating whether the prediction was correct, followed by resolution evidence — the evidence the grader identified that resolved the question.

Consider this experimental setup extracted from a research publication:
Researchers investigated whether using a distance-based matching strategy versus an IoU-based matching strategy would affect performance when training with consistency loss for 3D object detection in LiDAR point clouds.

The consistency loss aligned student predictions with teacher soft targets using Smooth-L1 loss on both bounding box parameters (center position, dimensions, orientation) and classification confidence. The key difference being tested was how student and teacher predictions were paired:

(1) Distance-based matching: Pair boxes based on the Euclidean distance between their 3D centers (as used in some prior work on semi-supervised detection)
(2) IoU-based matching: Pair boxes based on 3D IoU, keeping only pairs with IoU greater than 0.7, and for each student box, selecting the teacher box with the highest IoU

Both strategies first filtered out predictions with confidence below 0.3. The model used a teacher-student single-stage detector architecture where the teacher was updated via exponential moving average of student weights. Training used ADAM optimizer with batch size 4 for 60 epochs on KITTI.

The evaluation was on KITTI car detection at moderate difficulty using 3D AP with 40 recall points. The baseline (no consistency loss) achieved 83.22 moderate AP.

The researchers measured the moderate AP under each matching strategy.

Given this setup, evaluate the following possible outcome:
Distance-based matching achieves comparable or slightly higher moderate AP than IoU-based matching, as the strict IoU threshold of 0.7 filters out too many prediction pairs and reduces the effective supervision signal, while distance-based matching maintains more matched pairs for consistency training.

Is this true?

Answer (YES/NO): NO